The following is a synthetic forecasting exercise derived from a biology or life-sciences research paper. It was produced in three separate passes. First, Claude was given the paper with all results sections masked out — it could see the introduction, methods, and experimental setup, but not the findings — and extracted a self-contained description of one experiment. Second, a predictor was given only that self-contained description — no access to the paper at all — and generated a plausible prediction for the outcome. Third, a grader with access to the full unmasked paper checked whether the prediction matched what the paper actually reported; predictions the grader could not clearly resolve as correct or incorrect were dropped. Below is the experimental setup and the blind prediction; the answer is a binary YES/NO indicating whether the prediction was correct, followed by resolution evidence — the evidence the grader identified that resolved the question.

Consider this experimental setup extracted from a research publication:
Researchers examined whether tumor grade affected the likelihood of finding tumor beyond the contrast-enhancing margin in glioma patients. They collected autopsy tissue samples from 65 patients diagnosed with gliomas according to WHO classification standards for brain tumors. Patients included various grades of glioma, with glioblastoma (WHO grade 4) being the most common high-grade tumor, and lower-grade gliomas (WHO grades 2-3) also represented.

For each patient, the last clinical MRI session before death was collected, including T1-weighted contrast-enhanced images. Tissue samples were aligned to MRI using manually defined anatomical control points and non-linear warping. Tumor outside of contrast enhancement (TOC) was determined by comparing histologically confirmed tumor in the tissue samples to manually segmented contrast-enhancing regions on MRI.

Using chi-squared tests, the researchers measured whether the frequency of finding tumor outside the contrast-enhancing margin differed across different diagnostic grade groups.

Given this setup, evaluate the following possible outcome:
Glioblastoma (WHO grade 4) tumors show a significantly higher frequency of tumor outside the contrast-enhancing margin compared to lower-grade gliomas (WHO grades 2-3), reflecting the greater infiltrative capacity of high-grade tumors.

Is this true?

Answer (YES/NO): YES